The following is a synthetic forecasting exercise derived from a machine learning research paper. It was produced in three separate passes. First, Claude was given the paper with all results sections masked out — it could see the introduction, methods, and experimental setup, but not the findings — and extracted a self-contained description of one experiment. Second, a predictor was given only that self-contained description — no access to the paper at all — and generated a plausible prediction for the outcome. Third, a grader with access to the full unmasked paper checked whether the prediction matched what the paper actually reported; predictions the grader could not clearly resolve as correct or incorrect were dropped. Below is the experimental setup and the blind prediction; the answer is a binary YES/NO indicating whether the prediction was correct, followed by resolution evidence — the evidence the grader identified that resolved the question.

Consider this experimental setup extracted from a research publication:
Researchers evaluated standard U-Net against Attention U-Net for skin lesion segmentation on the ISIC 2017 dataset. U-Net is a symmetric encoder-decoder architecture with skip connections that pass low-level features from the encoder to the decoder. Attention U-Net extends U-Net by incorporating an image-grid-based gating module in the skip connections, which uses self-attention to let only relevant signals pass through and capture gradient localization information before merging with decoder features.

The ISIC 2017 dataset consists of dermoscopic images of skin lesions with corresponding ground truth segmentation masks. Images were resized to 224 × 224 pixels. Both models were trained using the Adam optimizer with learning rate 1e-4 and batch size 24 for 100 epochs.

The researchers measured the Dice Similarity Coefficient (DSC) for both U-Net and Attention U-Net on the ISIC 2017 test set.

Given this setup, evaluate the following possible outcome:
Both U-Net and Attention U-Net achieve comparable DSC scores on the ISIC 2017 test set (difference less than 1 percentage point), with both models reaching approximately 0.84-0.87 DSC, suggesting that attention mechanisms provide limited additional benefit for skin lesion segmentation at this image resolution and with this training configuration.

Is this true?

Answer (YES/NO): NO